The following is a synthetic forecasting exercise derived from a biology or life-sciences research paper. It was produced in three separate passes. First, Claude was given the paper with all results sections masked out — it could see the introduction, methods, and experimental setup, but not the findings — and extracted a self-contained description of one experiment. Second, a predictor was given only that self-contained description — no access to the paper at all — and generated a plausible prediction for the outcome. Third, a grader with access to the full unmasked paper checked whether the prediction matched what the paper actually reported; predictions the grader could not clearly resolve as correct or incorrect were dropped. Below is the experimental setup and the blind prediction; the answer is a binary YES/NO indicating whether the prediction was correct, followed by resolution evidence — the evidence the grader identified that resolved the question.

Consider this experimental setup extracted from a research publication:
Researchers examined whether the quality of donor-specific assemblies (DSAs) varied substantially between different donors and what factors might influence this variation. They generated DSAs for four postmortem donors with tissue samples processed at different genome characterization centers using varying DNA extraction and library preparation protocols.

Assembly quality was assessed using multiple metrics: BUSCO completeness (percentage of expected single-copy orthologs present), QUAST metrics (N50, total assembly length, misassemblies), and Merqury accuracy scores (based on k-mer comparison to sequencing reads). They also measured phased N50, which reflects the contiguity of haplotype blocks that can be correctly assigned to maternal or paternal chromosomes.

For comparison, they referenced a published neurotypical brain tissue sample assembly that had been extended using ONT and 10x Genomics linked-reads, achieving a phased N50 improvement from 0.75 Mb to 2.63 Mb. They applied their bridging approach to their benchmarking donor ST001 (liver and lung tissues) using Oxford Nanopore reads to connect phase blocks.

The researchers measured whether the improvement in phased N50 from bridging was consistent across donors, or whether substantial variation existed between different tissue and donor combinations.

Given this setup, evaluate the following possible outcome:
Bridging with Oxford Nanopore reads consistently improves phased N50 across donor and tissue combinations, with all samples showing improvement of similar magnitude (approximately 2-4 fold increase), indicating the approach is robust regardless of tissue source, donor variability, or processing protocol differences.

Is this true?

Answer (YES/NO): NO